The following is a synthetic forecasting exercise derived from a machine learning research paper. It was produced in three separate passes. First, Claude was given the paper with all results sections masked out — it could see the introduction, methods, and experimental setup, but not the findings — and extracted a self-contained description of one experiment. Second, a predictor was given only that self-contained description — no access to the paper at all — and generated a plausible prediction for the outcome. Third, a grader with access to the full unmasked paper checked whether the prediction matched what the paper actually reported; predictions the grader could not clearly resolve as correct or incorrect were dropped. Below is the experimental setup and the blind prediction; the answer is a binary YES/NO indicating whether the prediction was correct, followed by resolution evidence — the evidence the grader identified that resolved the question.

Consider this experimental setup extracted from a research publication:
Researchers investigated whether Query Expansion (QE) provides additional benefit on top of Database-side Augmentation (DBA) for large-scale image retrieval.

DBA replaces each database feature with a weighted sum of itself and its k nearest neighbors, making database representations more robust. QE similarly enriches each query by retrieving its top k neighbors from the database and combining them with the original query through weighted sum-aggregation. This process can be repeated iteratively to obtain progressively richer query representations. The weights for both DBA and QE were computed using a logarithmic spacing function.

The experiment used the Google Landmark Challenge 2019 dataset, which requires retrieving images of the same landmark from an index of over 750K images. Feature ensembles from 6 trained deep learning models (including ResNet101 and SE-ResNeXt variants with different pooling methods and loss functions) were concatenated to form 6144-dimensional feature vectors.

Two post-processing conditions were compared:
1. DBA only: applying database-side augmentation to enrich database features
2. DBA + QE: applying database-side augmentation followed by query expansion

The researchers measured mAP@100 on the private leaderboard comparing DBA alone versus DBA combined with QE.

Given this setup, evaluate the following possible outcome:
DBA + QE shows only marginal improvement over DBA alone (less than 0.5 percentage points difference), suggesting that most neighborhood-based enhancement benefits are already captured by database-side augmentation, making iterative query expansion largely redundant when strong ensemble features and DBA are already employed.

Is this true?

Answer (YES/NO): YES